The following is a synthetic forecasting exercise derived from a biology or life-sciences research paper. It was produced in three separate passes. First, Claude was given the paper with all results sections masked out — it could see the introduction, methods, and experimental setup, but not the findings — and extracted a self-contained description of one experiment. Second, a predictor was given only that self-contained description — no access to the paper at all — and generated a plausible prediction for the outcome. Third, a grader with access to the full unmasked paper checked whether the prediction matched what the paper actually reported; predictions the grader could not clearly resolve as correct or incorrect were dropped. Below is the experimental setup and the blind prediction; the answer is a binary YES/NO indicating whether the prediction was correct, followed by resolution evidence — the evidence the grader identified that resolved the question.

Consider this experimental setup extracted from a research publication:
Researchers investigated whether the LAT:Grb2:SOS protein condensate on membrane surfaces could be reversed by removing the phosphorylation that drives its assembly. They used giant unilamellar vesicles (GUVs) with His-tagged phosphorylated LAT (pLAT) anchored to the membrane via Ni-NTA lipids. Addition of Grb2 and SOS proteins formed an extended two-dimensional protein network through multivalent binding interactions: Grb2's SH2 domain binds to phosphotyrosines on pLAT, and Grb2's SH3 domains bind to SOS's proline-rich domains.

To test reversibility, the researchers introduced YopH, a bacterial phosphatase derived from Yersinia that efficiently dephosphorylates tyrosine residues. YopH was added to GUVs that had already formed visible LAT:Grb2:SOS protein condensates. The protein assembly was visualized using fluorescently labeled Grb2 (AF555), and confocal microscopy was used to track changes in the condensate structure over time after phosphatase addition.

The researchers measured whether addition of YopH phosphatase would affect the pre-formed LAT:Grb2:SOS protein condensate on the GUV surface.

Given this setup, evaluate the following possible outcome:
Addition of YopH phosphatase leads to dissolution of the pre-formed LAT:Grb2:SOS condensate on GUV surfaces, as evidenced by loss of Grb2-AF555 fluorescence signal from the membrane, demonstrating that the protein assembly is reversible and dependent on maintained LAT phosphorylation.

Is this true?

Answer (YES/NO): YES